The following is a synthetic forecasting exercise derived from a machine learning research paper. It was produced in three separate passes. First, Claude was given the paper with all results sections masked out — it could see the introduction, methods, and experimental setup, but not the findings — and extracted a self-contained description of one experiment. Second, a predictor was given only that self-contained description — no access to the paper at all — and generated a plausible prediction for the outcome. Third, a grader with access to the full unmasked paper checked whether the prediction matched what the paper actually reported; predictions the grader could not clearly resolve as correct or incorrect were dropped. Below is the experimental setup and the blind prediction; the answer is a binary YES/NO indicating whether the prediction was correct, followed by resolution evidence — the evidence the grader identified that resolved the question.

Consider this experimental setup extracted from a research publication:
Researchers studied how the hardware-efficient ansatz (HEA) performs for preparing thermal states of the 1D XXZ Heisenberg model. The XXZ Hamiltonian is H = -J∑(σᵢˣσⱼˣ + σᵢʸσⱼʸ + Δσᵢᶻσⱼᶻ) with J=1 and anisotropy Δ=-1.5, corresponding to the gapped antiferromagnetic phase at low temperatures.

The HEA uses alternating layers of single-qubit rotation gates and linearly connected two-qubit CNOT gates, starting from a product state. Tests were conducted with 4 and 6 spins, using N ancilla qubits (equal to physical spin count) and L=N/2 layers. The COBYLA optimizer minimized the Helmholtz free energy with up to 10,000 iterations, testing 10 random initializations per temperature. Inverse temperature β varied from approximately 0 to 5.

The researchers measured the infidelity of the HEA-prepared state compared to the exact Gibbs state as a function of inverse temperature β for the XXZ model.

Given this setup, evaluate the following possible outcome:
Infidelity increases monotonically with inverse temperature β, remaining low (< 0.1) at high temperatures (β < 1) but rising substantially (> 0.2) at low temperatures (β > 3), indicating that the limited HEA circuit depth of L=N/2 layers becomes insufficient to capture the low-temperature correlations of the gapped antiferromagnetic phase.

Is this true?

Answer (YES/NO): NO